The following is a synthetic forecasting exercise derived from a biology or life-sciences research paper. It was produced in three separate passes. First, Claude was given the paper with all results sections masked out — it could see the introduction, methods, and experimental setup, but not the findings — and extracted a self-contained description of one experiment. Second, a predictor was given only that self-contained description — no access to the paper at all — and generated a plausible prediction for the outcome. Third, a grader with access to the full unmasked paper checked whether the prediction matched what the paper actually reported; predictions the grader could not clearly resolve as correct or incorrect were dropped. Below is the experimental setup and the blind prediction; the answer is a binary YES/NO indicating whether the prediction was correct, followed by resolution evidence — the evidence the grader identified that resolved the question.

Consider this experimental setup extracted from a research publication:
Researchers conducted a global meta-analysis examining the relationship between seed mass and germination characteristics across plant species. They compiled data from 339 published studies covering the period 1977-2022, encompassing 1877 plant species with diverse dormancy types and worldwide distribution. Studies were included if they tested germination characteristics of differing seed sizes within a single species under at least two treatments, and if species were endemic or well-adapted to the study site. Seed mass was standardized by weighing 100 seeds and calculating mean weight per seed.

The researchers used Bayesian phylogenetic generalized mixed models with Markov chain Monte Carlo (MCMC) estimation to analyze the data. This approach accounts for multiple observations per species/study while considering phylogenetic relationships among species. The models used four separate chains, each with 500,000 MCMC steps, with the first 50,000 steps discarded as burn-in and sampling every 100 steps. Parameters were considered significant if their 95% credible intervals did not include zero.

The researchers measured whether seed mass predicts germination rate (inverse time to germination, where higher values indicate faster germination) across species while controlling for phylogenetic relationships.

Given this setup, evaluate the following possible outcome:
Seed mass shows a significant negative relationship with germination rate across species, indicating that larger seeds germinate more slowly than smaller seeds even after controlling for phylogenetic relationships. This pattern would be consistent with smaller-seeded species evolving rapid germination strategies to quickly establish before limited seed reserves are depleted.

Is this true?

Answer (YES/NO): YES